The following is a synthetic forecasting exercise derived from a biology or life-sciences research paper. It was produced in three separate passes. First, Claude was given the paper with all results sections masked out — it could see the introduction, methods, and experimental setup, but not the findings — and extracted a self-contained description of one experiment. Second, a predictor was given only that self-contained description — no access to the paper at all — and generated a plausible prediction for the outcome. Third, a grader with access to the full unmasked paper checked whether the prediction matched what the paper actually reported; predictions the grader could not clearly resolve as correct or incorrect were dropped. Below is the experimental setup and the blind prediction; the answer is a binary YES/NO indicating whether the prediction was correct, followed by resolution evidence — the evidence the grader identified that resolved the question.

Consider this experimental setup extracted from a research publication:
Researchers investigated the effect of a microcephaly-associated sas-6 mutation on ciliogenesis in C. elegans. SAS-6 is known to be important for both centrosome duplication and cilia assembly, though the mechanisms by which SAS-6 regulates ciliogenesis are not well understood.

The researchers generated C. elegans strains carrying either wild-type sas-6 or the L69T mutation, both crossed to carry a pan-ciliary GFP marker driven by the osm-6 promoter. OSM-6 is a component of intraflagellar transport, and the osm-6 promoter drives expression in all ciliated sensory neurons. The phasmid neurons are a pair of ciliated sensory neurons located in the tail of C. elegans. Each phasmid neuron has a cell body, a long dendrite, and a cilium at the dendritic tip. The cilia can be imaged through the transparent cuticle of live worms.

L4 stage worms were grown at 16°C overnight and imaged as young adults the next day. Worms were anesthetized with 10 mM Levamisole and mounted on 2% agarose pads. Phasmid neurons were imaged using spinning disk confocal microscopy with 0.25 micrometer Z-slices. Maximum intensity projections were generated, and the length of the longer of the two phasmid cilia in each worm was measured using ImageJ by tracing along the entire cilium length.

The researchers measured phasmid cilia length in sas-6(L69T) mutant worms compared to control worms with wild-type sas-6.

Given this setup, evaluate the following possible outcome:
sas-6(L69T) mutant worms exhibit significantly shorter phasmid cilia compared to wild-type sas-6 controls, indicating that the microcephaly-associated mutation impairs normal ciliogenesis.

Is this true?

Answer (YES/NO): YES